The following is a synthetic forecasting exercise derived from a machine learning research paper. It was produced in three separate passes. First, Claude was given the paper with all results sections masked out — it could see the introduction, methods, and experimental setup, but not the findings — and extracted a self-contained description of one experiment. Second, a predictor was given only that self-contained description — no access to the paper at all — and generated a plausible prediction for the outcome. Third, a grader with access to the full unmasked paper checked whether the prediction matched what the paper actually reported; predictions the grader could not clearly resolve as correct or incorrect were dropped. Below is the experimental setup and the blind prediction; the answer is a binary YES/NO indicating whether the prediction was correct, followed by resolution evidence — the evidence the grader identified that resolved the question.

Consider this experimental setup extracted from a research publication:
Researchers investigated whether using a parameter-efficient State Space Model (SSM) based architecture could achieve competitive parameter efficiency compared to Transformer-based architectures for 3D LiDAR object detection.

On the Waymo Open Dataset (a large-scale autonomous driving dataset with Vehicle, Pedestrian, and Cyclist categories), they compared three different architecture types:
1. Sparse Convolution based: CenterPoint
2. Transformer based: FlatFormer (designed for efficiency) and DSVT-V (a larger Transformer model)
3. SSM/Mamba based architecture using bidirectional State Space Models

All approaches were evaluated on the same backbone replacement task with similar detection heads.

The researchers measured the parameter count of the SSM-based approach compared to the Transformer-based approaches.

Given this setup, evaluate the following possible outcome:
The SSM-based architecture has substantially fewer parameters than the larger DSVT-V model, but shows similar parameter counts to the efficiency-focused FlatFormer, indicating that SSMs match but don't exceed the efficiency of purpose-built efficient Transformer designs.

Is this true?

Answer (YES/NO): NO